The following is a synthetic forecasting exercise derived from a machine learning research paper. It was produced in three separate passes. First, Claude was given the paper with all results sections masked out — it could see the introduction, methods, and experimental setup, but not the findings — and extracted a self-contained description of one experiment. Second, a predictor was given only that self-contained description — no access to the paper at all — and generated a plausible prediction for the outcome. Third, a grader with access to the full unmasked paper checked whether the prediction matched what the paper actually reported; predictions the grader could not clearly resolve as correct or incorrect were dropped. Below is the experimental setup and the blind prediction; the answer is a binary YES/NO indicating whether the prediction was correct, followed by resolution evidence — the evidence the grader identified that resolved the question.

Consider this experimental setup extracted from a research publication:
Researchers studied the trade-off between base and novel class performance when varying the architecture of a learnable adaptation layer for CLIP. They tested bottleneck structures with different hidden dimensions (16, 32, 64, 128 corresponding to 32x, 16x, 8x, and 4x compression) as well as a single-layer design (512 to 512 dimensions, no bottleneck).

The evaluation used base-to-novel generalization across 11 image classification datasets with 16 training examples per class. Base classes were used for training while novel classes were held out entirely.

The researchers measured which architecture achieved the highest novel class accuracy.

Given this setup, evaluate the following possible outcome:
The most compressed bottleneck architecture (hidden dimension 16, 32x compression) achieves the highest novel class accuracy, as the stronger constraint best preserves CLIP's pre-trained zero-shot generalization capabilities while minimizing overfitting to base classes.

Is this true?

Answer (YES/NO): NO